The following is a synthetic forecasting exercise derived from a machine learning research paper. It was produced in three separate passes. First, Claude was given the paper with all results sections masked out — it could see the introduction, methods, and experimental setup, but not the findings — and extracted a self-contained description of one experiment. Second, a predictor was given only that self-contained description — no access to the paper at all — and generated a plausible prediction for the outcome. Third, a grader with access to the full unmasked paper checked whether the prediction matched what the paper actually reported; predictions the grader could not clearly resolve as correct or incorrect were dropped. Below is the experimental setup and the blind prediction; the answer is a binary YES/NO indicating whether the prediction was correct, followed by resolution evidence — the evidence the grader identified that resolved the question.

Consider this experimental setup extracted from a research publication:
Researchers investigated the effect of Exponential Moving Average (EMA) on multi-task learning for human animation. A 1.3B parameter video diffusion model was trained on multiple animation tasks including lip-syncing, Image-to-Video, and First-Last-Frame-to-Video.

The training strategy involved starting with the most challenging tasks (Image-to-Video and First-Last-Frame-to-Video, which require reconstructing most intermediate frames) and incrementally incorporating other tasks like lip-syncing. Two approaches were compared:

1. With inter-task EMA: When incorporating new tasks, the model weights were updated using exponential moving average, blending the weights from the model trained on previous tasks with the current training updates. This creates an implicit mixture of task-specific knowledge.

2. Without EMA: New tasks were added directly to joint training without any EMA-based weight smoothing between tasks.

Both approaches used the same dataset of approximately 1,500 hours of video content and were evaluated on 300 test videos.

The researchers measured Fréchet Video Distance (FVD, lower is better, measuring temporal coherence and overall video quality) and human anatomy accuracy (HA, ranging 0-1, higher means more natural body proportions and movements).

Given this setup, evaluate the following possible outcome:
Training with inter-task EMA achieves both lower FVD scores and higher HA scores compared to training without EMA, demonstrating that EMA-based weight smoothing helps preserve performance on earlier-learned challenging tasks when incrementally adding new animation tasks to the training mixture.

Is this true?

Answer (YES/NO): YES